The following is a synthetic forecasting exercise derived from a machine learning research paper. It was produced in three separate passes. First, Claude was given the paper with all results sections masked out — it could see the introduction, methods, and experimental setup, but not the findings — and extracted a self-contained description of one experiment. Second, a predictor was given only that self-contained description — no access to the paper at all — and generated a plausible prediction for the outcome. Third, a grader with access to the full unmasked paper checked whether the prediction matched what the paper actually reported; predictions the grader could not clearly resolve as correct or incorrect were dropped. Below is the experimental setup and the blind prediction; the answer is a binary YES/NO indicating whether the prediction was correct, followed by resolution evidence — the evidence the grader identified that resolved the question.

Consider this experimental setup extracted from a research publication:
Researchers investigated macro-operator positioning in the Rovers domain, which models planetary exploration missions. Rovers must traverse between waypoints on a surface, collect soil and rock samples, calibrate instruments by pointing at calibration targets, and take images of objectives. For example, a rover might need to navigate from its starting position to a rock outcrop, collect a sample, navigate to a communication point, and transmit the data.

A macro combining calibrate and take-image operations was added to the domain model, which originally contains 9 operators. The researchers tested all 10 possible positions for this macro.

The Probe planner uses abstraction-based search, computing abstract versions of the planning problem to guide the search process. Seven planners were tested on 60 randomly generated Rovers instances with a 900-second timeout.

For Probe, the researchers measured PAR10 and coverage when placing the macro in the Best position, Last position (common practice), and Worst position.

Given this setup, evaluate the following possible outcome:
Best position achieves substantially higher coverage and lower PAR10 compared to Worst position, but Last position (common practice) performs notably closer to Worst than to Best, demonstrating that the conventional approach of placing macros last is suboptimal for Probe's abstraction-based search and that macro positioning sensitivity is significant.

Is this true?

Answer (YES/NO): NO